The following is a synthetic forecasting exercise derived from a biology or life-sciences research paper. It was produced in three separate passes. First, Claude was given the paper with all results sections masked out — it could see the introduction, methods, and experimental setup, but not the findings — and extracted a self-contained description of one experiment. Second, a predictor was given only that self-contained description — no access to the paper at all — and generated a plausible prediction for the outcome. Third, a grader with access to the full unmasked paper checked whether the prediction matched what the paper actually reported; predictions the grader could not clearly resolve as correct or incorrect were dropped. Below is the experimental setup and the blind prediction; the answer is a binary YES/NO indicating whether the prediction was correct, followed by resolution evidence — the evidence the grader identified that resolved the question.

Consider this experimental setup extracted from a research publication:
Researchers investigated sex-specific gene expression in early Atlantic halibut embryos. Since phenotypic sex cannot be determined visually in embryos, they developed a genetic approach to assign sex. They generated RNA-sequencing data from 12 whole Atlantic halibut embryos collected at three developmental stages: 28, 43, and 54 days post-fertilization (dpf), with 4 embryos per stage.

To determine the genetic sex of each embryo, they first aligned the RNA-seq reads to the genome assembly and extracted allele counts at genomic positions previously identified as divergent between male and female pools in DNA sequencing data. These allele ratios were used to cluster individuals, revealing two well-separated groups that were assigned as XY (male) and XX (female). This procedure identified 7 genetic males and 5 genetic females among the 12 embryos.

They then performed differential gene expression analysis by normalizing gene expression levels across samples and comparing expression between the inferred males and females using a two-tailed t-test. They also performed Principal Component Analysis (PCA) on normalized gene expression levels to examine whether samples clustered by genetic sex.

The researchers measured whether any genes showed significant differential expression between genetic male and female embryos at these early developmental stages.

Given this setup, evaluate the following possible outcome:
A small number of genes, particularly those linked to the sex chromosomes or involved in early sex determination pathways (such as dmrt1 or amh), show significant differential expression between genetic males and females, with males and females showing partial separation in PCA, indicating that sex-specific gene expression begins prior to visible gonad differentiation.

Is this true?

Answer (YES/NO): NO